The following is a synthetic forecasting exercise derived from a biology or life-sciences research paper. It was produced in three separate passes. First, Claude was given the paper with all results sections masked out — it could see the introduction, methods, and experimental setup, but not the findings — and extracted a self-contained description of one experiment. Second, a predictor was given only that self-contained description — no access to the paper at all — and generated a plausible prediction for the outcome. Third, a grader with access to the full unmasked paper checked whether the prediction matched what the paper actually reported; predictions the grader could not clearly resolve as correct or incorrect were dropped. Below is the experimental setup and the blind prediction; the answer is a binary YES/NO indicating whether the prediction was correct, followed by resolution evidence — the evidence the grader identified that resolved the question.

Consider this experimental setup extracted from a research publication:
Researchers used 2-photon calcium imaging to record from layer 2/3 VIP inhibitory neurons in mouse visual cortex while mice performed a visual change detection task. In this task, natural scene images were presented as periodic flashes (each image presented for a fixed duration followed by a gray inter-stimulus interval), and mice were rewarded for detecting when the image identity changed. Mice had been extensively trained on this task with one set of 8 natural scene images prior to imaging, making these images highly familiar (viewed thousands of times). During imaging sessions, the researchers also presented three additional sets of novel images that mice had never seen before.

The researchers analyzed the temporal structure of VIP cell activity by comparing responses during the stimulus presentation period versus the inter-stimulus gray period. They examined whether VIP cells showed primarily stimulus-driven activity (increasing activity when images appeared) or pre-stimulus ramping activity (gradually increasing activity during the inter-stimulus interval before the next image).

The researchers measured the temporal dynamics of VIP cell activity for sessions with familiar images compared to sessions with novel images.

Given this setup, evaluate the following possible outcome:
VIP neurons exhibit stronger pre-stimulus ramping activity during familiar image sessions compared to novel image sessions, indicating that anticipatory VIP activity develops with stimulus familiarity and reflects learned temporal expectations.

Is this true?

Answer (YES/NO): YES